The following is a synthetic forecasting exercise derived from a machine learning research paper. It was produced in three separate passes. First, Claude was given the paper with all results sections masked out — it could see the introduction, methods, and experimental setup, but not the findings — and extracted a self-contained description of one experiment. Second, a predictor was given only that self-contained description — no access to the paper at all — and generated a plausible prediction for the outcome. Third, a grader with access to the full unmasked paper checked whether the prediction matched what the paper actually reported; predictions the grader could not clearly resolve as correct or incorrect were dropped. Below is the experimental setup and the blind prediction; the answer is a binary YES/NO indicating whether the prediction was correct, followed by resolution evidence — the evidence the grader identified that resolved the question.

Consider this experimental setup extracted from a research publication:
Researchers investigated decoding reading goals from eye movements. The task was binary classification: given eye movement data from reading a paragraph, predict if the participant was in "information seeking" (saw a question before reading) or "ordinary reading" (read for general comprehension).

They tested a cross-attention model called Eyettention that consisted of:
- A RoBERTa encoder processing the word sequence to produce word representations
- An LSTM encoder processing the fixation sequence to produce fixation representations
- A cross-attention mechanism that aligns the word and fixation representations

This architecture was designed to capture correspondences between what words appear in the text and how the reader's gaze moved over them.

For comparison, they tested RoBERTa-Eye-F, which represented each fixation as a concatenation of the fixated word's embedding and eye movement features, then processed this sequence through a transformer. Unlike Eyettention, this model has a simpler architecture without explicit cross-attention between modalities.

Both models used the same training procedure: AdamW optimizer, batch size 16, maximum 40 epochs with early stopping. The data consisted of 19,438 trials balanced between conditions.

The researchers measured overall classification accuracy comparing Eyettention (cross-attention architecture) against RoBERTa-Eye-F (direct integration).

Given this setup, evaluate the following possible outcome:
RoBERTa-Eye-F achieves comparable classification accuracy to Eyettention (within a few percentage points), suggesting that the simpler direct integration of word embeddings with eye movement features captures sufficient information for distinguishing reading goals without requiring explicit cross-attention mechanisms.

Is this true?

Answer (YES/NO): NO